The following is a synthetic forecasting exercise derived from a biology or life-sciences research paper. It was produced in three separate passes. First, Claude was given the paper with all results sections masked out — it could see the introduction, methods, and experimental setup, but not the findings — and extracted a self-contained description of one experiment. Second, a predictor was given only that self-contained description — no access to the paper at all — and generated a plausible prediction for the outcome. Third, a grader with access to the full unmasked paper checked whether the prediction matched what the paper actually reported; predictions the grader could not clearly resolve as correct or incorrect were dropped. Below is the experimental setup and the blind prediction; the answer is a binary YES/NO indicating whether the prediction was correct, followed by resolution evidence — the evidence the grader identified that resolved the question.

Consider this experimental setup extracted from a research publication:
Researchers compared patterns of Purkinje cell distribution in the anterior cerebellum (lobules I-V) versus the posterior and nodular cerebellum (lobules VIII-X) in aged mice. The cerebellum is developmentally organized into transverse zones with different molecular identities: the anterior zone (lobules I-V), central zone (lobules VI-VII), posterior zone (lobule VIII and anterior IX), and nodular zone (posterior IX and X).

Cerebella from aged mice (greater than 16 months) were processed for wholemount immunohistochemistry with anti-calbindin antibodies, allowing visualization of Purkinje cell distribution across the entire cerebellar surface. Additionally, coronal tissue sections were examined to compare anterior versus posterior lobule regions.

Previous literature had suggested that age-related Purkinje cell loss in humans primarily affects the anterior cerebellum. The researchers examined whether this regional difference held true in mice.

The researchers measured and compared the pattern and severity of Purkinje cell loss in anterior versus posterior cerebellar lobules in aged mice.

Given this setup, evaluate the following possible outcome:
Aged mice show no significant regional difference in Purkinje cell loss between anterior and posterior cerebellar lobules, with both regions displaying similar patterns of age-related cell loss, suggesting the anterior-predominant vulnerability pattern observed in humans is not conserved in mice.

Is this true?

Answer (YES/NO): NO